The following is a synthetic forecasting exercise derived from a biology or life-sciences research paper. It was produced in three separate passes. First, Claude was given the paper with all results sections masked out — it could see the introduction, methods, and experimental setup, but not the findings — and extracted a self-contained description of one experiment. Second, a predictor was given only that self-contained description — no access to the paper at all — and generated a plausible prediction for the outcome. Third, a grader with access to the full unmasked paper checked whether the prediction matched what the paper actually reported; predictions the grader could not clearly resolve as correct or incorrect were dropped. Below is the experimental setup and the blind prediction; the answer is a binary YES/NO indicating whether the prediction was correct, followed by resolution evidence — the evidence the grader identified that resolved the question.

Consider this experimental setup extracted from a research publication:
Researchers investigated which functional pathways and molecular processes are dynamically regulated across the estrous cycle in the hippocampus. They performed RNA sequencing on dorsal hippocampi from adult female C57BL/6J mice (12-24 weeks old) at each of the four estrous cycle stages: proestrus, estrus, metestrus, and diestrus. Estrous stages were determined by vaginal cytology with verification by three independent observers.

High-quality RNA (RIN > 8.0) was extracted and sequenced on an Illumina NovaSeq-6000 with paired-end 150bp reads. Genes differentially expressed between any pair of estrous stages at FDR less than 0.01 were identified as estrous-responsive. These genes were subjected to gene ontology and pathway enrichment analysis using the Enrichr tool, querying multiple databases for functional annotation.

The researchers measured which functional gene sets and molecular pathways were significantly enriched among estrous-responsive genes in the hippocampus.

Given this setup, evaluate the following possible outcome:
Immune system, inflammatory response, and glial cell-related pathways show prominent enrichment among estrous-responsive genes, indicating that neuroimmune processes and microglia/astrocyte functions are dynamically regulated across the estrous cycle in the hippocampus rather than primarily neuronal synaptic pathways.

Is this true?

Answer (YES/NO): NO